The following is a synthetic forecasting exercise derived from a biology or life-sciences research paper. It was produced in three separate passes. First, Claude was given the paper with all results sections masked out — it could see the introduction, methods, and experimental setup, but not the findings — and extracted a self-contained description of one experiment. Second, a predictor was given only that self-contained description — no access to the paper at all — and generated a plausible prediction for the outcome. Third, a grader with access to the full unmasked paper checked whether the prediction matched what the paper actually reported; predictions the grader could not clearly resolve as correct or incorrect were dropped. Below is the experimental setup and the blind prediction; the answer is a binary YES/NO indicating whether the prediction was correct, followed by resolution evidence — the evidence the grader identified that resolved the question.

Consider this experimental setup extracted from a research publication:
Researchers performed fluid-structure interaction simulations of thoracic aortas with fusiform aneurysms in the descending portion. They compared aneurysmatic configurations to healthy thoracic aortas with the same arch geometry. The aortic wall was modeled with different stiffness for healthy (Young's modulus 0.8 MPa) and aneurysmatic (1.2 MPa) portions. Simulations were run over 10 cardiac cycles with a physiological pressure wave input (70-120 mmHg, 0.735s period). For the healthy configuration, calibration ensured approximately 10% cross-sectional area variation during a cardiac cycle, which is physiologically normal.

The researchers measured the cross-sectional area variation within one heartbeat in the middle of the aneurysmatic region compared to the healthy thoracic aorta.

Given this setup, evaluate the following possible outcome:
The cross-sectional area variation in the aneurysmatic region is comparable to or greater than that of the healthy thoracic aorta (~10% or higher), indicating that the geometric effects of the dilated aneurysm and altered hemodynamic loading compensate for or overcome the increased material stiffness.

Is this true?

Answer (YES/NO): NO